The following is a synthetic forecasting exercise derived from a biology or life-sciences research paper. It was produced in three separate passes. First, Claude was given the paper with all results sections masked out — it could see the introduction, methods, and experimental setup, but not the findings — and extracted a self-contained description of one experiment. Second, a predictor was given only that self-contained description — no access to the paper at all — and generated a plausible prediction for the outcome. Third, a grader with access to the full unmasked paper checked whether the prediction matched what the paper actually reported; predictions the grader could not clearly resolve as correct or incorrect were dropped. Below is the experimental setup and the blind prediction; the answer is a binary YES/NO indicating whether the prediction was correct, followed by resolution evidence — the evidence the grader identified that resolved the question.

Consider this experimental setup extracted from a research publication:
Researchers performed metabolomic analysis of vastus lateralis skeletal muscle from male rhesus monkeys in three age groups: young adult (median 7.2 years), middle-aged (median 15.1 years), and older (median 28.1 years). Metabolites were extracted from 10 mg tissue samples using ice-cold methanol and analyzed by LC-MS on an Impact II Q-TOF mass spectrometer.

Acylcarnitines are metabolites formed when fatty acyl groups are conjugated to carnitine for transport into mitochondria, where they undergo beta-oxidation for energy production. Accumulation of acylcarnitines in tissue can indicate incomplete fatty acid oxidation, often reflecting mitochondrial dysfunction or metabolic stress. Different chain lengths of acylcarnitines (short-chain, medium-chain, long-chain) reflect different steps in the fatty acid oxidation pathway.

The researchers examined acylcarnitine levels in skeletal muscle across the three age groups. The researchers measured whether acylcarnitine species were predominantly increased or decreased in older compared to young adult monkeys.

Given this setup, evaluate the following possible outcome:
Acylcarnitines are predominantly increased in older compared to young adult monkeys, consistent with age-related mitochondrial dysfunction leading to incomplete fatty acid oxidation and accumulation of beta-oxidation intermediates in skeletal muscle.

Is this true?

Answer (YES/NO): YES